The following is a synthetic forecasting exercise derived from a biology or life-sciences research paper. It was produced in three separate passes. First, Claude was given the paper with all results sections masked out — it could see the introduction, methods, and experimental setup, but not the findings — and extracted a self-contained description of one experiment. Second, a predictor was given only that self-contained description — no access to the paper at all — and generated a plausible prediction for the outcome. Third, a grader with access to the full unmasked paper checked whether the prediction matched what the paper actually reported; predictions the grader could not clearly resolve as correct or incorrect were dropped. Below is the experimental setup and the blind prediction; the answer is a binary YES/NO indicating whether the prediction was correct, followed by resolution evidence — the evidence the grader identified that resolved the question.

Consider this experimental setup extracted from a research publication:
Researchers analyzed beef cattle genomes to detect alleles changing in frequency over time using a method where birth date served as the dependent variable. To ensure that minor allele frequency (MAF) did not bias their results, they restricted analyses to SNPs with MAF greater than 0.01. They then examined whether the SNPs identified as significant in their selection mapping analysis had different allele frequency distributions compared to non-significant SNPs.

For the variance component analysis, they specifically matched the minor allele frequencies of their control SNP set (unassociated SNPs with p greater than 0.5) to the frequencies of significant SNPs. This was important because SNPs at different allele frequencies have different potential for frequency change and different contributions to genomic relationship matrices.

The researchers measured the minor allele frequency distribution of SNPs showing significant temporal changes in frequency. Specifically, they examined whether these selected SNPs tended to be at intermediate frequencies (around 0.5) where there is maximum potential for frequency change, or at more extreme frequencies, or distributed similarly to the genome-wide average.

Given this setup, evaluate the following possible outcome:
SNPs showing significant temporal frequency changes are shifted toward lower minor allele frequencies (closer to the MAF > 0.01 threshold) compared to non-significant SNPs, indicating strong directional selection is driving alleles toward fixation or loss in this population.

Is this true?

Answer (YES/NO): NO